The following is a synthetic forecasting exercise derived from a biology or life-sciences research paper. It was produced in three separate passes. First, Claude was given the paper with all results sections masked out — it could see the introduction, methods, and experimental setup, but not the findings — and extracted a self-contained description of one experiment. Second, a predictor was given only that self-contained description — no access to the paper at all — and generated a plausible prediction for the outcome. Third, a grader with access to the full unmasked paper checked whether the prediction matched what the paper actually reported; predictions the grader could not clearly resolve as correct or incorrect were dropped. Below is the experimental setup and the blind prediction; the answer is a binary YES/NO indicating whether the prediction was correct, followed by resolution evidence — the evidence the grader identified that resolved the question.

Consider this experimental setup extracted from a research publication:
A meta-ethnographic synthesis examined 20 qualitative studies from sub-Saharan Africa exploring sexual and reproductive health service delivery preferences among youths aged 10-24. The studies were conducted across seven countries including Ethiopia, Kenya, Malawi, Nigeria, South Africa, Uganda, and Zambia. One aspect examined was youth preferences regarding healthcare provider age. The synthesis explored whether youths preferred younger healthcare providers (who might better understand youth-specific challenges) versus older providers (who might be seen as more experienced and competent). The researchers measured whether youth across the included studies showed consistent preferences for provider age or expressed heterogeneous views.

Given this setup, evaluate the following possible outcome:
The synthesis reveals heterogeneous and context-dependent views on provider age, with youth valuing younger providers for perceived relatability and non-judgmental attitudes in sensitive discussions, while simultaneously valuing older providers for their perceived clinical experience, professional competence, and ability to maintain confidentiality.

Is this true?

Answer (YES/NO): NO